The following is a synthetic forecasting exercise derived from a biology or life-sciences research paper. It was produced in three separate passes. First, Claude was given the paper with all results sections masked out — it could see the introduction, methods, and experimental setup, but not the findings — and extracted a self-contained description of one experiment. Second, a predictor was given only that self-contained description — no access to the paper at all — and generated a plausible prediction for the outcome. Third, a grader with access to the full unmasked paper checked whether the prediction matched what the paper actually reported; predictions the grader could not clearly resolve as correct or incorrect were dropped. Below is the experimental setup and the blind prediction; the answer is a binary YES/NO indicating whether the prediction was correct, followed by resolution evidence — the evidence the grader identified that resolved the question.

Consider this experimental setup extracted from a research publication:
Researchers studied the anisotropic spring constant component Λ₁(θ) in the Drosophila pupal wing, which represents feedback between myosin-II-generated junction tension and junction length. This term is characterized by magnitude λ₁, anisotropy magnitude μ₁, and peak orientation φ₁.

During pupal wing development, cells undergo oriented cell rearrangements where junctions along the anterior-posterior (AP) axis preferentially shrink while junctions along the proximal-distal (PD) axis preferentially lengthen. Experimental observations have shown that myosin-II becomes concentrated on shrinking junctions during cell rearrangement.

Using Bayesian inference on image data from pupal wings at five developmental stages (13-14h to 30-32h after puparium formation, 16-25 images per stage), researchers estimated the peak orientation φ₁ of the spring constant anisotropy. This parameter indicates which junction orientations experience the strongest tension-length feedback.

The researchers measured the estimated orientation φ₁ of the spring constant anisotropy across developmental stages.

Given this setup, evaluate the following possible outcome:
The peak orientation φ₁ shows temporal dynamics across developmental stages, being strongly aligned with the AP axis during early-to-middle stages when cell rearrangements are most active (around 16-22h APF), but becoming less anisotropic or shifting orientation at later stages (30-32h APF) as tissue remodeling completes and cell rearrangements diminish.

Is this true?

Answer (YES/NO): NO